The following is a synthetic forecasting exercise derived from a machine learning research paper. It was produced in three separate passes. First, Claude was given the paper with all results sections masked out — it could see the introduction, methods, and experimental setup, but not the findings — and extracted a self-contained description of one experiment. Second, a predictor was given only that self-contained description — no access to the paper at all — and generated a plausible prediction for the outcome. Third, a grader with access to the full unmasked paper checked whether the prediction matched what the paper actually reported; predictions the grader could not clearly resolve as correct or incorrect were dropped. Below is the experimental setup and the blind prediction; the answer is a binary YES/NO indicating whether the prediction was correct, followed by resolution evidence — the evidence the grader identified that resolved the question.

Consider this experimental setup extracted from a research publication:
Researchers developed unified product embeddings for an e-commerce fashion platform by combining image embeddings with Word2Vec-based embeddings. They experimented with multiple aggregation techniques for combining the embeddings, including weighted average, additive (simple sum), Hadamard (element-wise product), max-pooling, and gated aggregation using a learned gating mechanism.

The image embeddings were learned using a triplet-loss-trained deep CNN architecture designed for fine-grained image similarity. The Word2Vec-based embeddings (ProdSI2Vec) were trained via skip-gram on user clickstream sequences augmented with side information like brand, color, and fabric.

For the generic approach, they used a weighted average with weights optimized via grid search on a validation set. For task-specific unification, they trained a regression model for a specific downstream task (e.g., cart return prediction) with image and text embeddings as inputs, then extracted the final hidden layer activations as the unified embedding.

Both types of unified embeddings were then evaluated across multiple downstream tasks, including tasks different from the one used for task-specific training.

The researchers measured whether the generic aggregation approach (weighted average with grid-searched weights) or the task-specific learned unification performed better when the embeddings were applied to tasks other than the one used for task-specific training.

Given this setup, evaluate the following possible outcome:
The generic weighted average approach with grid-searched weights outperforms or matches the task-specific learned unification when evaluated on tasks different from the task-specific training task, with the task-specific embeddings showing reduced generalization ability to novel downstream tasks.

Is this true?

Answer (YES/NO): YES